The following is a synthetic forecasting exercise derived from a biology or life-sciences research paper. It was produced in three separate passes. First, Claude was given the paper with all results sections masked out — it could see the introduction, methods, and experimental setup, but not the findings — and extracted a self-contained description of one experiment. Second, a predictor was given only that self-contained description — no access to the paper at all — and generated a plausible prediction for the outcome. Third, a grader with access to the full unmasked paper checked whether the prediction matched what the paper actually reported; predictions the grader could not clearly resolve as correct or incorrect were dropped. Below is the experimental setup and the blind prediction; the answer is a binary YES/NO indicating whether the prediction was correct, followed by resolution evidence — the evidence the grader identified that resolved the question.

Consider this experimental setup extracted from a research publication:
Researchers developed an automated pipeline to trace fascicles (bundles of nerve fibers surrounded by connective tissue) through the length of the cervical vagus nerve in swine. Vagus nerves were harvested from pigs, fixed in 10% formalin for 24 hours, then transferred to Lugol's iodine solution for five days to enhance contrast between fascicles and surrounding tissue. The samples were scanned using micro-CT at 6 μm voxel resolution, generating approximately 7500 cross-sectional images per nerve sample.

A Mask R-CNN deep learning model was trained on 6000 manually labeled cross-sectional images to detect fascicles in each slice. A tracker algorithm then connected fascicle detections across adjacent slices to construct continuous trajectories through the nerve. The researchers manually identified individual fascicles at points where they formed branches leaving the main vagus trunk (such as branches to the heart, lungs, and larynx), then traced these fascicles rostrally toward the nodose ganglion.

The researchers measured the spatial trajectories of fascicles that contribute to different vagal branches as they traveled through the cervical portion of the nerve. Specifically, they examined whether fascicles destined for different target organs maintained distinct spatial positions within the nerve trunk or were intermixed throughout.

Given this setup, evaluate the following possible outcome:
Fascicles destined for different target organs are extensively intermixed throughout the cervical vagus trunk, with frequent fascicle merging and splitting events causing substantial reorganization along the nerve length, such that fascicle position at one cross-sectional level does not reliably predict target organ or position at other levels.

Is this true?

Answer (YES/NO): NO